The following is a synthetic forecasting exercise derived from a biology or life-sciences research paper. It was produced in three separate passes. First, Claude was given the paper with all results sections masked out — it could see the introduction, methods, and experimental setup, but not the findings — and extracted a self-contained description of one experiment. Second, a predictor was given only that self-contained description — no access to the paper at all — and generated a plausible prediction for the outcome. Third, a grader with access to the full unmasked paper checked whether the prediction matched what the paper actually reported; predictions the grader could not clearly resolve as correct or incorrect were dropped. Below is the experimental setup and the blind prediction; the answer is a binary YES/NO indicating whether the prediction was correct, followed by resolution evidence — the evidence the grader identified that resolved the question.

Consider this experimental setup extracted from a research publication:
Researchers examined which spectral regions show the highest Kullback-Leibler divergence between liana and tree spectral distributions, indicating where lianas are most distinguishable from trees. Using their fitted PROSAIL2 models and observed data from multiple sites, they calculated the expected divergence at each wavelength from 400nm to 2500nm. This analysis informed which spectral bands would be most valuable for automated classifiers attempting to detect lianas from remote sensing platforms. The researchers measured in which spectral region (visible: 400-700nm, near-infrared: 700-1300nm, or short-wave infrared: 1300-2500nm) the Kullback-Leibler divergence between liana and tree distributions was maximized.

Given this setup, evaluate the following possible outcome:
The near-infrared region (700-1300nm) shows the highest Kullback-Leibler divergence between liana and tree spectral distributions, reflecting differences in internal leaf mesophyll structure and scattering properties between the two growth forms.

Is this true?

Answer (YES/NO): NO